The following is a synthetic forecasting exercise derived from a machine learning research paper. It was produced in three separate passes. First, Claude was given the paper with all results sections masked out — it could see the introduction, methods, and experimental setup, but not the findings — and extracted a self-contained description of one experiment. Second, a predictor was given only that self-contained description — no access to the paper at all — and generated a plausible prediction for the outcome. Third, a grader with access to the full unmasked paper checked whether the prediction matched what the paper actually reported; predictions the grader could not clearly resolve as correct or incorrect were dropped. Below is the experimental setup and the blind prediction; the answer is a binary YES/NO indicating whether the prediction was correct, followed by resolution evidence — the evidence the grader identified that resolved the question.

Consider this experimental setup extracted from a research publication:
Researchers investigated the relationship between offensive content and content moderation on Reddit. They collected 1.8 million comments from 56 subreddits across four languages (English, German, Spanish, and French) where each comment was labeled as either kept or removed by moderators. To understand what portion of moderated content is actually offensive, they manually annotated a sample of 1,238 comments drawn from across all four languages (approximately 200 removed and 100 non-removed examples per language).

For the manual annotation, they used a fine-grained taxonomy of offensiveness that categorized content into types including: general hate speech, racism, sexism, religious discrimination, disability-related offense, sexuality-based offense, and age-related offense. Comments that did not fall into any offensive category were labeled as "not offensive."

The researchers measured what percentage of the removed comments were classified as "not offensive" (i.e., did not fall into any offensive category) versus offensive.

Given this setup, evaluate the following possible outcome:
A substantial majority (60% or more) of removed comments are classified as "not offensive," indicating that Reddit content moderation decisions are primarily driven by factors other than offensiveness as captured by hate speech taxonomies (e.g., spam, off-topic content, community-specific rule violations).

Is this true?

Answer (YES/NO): YES